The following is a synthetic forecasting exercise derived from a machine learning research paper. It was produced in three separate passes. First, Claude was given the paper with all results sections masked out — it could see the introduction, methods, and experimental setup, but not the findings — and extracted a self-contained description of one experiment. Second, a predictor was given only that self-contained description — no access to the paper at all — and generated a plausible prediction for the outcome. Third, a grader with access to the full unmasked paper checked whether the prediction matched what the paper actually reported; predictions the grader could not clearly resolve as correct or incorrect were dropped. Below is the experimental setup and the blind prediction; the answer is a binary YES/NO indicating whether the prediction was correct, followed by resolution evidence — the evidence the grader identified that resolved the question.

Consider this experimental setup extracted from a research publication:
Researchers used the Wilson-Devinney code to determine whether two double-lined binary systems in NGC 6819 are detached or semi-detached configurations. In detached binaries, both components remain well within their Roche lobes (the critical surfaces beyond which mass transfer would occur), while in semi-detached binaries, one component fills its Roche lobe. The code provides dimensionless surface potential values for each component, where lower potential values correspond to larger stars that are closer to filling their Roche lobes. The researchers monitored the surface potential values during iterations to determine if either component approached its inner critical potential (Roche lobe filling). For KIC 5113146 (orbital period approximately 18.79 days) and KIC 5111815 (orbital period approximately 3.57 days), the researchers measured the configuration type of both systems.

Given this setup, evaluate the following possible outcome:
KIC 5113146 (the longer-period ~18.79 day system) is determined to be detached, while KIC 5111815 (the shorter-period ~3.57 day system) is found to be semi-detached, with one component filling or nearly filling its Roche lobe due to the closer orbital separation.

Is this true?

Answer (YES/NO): NO